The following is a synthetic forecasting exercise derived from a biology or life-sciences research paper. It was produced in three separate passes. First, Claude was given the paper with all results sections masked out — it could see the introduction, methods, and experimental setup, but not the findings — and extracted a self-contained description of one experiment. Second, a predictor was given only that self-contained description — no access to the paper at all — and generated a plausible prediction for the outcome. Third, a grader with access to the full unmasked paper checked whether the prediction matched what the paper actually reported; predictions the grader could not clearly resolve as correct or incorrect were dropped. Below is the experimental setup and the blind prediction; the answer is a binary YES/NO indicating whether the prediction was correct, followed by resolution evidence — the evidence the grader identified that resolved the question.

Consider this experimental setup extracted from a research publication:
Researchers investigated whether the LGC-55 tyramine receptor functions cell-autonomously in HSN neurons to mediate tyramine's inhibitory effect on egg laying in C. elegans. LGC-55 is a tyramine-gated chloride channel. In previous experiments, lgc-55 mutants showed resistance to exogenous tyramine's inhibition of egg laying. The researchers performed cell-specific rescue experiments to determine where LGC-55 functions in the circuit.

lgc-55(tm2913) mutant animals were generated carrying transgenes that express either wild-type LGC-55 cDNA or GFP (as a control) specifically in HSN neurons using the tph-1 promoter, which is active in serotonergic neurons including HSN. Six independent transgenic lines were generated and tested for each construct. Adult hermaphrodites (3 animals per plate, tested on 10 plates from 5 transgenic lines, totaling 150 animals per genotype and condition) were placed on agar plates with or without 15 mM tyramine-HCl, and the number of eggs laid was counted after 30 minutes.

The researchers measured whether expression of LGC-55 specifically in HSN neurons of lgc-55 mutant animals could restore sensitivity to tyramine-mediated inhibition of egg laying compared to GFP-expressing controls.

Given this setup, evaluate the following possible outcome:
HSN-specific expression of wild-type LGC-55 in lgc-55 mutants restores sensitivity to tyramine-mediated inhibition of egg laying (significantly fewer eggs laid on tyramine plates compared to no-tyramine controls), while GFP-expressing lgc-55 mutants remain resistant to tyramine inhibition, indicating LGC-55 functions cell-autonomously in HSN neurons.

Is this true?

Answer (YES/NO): YES